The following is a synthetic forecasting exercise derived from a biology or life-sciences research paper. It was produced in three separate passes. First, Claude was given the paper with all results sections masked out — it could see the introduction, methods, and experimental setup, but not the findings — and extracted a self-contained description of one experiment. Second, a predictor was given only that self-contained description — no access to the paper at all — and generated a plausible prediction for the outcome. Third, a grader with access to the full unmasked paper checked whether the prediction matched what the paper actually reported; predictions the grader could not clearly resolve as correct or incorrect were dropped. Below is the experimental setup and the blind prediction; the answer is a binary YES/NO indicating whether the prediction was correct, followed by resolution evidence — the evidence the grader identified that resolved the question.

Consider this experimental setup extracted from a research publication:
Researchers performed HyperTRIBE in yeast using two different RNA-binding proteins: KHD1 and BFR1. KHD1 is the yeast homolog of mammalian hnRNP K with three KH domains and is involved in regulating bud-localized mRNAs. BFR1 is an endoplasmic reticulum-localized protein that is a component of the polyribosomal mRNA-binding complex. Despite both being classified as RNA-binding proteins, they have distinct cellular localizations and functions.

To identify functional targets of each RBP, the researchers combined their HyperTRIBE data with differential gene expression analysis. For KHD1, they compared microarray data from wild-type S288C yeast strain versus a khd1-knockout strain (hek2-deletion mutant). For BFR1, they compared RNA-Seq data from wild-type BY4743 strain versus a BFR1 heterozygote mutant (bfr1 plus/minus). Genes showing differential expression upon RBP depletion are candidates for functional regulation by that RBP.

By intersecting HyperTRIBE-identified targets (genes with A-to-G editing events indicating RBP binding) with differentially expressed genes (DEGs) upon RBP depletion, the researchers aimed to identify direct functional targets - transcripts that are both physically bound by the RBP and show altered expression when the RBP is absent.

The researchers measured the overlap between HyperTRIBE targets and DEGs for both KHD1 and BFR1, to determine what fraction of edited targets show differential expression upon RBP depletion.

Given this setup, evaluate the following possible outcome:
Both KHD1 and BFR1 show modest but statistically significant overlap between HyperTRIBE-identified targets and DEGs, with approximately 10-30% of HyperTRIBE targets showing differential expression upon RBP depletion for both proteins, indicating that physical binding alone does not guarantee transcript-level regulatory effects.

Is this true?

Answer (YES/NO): NO